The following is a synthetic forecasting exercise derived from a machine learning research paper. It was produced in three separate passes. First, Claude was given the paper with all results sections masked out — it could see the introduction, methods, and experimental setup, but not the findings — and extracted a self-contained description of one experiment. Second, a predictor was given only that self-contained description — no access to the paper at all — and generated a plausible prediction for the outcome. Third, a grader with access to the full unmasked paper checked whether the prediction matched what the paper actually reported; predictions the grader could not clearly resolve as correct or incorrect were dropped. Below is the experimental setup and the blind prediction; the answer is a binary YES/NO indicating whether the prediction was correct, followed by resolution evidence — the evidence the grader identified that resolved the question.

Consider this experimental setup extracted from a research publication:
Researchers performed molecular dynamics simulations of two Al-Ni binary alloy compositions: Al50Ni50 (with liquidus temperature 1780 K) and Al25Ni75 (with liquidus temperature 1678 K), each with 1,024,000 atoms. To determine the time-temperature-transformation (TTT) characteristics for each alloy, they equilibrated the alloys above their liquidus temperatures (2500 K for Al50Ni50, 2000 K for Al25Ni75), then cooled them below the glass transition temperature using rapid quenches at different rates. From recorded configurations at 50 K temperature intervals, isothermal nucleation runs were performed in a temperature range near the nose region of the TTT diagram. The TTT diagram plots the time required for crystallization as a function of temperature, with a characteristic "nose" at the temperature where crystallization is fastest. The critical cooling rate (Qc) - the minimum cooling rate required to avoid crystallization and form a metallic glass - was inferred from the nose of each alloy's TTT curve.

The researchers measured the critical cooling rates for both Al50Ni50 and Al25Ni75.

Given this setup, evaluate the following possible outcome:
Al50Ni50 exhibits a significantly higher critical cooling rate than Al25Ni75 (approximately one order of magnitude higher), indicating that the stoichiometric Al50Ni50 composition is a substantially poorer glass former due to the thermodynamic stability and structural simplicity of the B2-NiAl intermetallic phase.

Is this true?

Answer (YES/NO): YES